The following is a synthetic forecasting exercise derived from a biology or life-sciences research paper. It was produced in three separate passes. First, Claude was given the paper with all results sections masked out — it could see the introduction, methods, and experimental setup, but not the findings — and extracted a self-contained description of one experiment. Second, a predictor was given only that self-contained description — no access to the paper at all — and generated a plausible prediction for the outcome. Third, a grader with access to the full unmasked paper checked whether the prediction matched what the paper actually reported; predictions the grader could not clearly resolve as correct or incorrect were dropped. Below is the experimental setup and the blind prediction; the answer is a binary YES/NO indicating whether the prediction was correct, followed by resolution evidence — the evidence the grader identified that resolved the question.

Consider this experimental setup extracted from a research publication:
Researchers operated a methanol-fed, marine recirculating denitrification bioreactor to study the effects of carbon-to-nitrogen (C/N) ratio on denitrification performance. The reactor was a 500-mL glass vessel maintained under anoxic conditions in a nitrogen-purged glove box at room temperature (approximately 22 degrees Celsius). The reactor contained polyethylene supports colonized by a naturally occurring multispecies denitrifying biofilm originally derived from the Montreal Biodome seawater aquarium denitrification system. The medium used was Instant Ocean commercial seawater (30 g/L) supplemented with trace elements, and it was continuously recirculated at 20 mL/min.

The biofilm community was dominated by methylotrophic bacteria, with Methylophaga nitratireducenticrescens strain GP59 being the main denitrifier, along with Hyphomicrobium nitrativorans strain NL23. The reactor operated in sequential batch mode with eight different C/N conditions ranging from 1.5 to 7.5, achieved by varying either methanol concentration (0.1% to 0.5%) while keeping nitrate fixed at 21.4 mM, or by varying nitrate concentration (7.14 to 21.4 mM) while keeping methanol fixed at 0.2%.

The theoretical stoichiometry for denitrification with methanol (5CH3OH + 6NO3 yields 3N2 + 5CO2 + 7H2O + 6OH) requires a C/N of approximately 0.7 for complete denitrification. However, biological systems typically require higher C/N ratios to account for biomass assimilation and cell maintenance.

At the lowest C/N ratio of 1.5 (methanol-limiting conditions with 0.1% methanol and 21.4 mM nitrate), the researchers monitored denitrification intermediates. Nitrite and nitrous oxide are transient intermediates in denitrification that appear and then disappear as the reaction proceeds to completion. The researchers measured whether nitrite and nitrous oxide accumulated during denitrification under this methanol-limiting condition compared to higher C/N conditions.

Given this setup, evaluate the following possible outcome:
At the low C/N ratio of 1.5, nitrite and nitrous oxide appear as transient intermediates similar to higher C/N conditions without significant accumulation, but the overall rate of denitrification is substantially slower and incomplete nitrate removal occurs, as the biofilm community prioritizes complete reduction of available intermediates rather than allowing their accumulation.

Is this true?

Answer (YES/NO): NO